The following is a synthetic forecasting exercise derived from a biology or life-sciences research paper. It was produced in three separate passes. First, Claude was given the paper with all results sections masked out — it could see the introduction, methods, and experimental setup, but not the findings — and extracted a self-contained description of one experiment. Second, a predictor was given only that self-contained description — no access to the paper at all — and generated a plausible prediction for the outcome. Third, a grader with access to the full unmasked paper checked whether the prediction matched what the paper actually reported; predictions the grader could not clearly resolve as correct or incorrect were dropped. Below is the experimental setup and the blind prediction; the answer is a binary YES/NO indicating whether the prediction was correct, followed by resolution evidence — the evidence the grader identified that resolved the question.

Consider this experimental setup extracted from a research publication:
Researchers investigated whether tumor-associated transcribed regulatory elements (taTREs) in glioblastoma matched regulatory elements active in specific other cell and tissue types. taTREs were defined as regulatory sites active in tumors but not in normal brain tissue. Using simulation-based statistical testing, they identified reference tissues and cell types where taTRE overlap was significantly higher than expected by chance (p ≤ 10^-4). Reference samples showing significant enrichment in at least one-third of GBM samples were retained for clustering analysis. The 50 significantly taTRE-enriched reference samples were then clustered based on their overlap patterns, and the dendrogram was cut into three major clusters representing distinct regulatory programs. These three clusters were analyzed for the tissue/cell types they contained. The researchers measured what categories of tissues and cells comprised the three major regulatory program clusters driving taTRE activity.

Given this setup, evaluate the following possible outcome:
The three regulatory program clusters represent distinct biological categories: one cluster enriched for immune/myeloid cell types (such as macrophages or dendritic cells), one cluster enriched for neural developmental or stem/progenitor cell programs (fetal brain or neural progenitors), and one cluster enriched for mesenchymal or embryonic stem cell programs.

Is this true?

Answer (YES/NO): NO